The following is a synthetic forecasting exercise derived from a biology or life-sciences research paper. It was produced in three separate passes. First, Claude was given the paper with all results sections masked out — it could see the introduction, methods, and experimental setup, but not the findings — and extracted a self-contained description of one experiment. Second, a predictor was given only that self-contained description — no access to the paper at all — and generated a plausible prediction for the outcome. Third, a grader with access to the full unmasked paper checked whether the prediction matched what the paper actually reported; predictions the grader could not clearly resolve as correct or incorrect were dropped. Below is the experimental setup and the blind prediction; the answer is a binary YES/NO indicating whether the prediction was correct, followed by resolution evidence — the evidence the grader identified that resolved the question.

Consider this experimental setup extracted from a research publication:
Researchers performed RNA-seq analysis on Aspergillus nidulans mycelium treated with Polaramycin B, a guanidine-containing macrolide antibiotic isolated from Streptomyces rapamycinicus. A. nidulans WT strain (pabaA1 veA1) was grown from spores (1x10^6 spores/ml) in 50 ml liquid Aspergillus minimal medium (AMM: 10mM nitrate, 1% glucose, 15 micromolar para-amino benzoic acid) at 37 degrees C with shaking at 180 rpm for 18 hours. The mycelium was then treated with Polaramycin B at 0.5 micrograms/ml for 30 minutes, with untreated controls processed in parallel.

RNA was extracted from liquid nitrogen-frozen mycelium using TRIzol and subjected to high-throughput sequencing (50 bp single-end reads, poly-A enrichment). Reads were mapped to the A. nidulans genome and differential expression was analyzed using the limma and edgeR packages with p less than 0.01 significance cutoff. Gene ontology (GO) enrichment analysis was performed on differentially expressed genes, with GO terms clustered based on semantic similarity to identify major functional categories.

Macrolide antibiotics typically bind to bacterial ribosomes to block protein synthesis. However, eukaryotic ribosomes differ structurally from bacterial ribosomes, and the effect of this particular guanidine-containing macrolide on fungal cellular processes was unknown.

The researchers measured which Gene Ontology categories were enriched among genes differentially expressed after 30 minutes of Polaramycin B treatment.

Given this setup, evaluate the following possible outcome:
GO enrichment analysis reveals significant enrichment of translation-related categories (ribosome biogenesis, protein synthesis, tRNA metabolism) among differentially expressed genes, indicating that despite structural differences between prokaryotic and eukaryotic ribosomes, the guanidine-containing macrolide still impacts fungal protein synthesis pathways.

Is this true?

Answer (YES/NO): YES